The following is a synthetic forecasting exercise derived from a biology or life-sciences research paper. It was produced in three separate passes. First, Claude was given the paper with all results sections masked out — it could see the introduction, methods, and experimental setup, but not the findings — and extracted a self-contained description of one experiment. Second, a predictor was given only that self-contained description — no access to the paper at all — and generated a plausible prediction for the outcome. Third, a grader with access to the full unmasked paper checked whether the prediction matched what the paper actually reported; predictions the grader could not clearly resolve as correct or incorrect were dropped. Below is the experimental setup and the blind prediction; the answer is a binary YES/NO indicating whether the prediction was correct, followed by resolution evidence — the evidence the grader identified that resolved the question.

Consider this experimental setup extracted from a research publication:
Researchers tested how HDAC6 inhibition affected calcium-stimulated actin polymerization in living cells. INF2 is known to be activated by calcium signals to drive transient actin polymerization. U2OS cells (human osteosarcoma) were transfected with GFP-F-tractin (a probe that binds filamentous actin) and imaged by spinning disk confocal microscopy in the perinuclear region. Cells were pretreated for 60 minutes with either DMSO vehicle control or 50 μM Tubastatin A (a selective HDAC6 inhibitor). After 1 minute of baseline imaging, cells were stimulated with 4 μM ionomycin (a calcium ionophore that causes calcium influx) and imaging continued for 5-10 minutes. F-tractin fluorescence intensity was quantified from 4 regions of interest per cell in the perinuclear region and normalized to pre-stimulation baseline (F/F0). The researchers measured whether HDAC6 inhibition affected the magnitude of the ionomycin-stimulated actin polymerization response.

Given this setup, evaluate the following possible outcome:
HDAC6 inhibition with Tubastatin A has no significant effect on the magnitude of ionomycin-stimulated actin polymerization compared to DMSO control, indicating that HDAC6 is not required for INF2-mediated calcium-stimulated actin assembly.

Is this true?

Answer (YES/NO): NO